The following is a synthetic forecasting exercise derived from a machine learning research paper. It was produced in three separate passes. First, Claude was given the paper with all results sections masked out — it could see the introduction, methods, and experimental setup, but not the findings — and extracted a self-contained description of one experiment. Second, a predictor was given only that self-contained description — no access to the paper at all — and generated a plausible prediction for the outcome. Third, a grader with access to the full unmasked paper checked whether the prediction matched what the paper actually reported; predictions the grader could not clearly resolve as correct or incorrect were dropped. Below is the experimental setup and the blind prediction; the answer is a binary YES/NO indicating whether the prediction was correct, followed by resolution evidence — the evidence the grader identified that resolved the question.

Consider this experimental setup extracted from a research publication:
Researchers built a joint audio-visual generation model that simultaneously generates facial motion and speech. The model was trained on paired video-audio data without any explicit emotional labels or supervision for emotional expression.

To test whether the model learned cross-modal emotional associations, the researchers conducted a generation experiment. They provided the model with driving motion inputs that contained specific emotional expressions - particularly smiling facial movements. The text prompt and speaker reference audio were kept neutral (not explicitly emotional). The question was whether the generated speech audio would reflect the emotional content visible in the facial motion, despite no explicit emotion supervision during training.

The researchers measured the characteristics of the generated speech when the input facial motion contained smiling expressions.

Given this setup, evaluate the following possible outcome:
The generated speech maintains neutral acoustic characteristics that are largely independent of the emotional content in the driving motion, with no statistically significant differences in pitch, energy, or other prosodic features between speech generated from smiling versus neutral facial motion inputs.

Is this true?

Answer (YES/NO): NO